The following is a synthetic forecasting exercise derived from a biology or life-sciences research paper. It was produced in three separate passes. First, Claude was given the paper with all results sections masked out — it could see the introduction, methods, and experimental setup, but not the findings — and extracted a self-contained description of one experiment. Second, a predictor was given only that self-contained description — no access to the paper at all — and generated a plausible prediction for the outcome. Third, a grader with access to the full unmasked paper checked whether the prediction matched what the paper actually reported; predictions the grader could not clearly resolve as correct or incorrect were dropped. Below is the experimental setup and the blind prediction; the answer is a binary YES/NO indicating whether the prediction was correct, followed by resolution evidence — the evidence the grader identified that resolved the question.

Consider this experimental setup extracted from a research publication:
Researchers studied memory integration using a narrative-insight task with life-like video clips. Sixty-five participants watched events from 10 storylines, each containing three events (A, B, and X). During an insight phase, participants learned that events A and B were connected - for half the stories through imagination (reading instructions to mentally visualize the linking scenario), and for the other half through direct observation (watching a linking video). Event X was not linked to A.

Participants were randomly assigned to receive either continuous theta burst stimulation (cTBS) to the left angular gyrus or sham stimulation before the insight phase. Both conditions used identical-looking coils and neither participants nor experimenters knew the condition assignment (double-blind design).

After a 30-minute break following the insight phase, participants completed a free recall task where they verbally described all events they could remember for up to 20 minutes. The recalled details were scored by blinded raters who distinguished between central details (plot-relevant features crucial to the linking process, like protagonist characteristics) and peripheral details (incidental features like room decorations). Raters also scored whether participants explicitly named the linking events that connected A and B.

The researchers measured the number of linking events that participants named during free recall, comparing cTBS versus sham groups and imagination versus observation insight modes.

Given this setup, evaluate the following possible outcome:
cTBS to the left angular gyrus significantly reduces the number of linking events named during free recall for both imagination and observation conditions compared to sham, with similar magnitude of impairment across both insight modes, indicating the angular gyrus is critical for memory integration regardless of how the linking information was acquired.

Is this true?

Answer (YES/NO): NO